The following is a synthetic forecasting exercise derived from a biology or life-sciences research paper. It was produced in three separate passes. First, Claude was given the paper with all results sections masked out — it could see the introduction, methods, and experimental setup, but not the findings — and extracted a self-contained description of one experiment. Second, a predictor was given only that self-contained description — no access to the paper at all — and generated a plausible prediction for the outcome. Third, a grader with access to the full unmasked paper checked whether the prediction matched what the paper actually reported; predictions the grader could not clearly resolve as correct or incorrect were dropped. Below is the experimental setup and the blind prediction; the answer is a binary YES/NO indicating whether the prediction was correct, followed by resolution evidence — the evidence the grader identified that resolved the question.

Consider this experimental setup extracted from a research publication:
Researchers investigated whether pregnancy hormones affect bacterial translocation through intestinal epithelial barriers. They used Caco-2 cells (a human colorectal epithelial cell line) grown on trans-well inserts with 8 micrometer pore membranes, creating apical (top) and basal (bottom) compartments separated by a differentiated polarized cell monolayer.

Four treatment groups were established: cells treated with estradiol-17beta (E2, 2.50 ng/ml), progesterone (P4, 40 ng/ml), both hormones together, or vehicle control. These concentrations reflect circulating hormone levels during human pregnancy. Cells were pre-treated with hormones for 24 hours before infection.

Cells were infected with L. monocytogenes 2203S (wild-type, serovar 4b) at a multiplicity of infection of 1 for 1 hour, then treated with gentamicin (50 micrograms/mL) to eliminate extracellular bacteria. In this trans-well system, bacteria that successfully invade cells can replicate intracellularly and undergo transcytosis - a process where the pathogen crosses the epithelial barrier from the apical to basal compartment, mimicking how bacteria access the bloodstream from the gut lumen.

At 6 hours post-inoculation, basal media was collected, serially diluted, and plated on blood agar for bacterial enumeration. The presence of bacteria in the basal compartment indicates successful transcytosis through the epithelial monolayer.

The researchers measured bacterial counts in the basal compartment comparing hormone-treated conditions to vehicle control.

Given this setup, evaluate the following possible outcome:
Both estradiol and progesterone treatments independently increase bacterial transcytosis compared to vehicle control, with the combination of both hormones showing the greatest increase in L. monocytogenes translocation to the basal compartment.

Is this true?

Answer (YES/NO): NO